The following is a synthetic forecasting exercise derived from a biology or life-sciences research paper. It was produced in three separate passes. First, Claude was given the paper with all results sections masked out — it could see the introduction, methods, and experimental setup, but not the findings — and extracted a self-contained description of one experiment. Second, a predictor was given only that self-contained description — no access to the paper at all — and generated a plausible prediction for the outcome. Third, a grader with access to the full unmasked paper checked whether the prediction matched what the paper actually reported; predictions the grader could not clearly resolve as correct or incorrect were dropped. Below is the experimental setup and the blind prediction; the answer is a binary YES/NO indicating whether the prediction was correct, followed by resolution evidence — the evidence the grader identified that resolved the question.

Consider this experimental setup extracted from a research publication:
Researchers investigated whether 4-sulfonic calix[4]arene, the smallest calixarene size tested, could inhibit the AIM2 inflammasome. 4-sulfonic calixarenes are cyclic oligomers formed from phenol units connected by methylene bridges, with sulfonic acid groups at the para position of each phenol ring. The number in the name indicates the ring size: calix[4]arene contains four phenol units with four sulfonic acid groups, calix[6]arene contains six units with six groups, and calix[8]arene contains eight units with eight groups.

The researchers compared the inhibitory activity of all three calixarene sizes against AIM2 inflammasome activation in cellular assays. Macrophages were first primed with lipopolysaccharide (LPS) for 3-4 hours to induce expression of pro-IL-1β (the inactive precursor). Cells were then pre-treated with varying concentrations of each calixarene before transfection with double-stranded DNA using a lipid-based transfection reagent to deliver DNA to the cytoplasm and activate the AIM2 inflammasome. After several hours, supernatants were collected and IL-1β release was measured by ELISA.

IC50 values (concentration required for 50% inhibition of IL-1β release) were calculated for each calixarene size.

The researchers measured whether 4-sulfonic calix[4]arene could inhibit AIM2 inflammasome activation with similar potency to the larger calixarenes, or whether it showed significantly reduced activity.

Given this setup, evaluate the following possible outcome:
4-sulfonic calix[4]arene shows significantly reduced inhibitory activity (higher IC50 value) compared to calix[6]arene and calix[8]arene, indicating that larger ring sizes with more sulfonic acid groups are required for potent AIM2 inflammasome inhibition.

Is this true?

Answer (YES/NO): YES